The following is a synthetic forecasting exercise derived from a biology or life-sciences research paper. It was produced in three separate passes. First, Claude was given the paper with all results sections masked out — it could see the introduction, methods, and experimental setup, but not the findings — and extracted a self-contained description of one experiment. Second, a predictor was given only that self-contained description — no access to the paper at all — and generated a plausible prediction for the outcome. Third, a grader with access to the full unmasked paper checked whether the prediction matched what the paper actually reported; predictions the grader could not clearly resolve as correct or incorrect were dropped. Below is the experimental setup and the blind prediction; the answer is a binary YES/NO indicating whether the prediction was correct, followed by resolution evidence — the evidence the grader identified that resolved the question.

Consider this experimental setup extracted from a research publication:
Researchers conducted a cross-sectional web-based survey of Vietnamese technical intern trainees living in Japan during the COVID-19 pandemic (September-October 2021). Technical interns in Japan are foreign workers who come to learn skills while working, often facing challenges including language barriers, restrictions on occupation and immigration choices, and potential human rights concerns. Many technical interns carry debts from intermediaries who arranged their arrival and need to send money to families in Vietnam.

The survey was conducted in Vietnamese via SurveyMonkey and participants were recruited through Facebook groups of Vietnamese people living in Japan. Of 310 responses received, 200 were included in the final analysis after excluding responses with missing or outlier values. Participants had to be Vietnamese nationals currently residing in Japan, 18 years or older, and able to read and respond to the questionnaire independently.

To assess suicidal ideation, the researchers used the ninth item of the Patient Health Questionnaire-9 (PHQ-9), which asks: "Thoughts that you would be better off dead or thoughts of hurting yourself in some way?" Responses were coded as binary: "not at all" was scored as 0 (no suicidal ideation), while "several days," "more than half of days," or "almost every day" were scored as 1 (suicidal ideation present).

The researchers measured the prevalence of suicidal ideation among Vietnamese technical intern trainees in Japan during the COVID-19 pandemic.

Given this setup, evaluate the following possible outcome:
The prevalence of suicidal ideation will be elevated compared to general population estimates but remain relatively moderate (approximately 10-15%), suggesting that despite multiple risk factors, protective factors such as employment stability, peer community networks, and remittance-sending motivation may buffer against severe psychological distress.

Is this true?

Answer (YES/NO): NO